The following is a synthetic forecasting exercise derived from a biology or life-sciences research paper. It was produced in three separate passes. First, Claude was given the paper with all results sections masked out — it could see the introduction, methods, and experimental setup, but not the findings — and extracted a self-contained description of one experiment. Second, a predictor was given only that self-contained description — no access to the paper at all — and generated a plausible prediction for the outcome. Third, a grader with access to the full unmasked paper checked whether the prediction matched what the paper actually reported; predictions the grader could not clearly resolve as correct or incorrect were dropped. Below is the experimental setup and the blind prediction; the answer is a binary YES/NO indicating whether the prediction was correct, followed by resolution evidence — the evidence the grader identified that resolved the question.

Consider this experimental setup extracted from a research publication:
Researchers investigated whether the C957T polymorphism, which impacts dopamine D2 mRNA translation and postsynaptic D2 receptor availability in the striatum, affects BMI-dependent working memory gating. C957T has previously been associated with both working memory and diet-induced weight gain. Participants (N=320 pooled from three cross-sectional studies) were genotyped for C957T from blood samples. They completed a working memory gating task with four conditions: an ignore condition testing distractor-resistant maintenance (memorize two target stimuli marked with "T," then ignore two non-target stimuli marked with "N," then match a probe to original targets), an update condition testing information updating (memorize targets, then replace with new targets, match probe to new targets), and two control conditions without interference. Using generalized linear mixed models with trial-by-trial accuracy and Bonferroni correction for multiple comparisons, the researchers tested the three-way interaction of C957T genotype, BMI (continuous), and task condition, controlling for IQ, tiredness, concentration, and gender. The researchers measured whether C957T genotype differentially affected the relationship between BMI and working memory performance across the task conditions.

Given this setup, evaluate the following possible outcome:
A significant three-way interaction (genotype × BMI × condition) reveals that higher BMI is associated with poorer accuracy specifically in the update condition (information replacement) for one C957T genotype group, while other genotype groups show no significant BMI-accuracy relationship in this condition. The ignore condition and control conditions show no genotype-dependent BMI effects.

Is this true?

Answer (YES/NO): NO